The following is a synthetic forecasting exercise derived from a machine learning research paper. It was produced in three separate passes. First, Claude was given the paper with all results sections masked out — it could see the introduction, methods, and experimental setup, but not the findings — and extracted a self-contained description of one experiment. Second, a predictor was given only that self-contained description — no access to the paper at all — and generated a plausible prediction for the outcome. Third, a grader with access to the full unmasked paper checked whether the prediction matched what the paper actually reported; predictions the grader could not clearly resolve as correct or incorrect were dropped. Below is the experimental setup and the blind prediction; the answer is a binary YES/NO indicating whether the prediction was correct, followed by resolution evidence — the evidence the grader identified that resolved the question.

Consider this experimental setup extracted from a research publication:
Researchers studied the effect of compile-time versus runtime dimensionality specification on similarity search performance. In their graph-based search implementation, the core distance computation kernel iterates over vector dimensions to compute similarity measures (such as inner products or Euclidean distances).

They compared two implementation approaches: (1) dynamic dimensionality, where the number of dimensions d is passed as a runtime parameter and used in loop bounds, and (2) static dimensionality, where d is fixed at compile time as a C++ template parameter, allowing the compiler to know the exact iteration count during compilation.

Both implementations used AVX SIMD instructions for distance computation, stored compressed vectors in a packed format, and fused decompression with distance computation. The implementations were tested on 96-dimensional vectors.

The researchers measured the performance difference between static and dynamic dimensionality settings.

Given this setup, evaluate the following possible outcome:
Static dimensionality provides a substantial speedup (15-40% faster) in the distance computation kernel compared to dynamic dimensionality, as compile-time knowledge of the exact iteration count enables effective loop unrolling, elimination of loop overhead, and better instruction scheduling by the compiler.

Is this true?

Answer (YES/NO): YES